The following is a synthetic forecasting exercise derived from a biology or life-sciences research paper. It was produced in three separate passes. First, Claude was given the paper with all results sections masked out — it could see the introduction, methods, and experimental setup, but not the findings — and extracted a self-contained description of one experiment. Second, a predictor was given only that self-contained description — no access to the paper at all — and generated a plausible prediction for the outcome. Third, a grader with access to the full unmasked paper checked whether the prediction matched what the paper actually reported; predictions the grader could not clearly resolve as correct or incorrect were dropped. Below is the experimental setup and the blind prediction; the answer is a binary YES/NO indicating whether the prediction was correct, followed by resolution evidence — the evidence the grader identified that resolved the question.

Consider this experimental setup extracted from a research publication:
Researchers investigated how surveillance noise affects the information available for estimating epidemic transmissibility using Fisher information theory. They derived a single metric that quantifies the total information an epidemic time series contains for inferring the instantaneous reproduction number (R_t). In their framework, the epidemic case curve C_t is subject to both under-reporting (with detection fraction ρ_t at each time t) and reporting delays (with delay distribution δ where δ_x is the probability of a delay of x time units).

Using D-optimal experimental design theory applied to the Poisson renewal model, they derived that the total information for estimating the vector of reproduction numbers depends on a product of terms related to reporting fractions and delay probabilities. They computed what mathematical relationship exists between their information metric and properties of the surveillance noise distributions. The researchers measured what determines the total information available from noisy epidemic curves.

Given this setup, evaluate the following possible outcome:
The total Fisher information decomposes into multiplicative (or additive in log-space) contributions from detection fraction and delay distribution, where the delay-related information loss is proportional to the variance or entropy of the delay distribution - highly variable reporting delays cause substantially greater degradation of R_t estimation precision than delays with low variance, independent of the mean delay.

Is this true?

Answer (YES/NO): NO